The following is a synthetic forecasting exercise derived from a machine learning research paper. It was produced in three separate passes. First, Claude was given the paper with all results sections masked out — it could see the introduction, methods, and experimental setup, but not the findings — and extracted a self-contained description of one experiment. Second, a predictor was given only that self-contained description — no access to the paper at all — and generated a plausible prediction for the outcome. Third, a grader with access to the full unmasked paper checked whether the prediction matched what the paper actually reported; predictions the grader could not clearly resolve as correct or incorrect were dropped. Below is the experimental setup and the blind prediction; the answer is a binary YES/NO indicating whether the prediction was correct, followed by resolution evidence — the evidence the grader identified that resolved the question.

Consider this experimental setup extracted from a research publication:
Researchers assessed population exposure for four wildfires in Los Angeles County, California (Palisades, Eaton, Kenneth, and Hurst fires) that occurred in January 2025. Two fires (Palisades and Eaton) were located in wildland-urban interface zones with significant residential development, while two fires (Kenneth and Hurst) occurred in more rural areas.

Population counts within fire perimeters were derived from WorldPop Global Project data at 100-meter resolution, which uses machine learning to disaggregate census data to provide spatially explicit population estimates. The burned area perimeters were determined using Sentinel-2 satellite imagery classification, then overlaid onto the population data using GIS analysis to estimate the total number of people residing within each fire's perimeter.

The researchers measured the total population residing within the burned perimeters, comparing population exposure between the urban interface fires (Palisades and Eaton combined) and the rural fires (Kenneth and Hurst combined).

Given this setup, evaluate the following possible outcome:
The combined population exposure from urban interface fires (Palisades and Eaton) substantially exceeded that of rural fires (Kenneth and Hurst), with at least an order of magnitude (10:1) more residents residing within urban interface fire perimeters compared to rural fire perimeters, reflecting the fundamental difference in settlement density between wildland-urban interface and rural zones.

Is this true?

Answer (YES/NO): YES